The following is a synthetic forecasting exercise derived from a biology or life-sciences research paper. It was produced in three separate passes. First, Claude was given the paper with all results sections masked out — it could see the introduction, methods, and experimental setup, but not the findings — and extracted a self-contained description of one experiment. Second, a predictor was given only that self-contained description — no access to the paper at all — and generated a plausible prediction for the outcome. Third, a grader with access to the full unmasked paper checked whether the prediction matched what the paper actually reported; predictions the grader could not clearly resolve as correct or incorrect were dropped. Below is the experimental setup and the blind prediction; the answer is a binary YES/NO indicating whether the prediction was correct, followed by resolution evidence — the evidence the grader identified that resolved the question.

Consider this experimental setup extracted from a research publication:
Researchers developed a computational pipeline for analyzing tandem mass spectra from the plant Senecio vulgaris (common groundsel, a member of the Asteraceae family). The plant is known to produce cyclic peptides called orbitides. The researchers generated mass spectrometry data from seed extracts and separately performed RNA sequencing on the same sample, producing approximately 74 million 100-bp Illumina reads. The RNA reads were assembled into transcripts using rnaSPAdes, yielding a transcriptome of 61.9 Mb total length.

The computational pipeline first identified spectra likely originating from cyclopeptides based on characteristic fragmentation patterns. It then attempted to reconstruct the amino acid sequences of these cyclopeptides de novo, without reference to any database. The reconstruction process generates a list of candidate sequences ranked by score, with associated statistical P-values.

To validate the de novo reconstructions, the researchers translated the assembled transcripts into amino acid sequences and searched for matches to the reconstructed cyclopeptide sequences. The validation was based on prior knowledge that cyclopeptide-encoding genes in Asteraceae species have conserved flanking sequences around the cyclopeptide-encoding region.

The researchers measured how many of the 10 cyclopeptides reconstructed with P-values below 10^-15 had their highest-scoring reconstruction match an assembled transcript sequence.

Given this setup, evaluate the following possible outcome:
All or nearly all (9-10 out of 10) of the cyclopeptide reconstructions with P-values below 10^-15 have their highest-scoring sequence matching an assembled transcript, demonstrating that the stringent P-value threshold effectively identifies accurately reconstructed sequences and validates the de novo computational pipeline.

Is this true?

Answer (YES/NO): YES